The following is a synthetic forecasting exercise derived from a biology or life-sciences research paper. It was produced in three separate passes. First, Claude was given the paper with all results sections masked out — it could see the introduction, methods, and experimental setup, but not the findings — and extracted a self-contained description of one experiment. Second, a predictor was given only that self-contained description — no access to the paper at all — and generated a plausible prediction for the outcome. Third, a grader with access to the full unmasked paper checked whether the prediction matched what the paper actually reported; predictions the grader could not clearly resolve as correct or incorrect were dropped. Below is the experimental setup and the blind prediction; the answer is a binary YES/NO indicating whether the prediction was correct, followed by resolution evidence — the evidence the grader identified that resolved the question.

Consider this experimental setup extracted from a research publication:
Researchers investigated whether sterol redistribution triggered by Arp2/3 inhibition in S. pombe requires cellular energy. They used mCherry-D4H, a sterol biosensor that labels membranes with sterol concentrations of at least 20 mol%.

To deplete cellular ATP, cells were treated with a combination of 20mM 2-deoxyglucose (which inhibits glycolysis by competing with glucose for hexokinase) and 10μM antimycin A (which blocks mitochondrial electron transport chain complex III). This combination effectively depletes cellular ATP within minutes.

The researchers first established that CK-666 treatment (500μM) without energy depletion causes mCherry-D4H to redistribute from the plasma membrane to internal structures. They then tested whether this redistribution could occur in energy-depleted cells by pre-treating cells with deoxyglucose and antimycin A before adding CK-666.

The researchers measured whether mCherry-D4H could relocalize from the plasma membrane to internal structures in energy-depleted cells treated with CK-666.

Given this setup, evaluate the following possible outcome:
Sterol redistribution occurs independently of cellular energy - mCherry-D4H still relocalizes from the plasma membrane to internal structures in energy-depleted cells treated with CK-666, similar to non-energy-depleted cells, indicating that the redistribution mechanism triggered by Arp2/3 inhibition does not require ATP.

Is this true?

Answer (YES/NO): NO